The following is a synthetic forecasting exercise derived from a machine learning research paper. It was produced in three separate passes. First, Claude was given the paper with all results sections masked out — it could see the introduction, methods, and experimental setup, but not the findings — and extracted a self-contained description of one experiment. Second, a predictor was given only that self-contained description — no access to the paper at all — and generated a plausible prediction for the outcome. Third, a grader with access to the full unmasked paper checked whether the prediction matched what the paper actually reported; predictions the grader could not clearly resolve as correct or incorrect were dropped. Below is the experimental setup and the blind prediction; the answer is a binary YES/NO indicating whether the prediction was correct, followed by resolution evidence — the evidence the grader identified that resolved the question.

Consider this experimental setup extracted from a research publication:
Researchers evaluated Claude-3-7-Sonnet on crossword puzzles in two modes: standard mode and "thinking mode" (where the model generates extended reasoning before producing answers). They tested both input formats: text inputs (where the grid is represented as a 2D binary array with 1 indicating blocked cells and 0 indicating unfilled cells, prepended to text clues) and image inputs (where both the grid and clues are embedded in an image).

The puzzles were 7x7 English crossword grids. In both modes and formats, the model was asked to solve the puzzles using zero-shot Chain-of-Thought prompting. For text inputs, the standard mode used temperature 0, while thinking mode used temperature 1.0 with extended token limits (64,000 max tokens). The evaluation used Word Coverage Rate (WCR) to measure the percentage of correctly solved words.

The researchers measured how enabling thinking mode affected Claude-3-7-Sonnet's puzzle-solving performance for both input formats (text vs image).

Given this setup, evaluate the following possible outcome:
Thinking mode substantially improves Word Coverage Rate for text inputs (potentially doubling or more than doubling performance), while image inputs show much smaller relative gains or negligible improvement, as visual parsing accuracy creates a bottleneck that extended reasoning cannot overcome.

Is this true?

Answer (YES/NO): NO